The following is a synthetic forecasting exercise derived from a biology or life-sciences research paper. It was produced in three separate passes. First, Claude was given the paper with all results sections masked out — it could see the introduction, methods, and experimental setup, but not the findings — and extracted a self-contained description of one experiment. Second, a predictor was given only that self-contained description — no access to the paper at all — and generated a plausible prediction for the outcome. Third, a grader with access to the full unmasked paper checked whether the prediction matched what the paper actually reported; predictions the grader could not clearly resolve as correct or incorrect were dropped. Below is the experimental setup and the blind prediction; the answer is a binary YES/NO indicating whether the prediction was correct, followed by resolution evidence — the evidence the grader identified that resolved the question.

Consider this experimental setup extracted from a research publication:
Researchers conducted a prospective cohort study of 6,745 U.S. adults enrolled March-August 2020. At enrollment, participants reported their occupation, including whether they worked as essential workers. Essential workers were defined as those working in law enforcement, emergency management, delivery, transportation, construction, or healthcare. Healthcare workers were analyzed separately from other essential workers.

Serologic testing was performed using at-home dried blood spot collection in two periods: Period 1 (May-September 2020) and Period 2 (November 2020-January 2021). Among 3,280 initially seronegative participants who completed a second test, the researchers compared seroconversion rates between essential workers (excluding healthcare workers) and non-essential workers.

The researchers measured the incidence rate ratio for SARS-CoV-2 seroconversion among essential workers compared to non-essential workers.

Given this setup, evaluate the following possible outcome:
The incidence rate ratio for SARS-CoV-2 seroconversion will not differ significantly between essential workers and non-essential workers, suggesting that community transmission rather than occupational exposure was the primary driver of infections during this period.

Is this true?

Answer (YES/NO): NO